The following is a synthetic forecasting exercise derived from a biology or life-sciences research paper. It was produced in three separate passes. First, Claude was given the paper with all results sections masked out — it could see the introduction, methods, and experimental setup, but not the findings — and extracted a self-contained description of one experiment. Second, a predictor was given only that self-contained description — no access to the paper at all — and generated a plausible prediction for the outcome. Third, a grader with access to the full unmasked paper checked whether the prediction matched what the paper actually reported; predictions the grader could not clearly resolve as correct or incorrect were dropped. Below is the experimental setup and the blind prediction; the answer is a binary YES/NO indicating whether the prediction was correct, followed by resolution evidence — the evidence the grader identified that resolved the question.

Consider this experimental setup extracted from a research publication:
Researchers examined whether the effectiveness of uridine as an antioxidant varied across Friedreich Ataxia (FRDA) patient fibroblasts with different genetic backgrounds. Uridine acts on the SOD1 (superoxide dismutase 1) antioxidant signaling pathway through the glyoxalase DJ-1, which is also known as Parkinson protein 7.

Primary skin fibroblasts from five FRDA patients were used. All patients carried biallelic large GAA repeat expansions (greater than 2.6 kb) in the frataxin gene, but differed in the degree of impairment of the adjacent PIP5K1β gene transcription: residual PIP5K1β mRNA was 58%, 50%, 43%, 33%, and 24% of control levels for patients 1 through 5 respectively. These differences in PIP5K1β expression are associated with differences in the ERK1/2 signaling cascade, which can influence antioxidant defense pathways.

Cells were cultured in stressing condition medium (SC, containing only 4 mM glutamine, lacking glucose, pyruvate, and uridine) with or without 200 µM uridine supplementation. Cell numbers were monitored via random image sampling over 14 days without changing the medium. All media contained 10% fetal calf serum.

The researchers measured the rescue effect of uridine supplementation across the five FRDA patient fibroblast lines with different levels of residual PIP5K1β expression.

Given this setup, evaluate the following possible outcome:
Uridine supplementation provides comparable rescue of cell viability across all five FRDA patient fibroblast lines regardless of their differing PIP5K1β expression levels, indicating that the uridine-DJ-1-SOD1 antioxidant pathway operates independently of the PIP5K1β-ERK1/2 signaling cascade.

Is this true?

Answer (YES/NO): NO